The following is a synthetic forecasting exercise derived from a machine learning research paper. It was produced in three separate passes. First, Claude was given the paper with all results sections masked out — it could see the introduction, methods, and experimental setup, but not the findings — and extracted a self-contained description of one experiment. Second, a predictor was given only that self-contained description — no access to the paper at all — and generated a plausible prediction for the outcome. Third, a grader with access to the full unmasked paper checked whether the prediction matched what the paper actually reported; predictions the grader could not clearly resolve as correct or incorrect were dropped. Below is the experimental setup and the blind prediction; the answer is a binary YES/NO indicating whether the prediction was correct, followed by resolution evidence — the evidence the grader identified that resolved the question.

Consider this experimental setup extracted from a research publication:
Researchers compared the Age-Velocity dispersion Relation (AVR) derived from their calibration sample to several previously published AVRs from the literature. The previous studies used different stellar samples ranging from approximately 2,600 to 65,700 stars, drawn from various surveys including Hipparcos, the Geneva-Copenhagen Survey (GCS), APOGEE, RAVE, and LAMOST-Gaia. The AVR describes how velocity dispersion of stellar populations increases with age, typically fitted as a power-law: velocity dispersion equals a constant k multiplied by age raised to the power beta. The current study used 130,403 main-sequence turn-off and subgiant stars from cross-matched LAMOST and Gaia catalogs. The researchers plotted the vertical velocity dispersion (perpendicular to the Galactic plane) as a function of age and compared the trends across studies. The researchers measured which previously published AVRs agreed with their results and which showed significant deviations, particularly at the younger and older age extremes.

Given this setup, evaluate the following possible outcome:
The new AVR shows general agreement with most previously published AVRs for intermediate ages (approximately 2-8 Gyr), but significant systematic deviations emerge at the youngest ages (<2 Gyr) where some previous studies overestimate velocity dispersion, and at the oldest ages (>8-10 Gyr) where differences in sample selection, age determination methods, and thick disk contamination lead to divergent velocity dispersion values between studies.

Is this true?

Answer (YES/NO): NO